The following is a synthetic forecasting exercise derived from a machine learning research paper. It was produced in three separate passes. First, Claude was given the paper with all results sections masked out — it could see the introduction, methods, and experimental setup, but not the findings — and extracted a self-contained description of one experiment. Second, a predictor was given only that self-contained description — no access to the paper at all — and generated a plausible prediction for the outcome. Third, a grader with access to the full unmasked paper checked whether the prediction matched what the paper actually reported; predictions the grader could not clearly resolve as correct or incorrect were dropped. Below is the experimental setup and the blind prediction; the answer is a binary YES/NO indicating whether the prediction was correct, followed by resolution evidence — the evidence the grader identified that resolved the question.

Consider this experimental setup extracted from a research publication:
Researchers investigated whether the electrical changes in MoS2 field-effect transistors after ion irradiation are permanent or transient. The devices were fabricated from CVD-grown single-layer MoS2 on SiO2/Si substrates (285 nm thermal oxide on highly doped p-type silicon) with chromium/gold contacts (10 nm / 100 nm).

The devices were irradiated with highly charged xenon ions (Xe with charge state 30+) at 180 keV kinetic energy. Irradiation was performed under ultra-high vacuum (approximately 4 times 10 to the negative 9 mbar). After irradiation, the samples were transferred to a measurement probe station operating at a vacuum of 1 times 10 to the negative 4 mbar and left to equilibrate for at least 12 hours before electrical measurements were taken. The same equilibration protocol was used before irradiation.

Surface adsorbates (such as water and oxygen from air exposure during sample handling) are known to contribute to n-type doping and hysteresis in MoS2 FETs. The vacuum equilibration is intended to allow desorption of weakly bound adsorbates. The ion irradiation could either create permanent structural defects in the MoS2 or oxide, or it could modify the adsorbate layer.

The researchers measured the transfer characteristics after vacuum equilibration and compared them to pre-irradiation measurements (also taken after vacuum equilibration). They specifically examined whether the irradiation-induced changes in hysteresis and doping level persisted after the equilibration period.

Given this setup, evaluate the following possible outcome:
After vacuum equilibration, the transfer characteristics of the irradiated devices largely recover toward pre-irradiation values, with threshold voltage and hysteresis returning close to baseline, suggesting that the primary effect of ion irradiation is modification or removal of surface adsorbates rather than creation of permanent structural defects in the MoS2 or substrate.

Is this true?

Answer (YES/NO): NO